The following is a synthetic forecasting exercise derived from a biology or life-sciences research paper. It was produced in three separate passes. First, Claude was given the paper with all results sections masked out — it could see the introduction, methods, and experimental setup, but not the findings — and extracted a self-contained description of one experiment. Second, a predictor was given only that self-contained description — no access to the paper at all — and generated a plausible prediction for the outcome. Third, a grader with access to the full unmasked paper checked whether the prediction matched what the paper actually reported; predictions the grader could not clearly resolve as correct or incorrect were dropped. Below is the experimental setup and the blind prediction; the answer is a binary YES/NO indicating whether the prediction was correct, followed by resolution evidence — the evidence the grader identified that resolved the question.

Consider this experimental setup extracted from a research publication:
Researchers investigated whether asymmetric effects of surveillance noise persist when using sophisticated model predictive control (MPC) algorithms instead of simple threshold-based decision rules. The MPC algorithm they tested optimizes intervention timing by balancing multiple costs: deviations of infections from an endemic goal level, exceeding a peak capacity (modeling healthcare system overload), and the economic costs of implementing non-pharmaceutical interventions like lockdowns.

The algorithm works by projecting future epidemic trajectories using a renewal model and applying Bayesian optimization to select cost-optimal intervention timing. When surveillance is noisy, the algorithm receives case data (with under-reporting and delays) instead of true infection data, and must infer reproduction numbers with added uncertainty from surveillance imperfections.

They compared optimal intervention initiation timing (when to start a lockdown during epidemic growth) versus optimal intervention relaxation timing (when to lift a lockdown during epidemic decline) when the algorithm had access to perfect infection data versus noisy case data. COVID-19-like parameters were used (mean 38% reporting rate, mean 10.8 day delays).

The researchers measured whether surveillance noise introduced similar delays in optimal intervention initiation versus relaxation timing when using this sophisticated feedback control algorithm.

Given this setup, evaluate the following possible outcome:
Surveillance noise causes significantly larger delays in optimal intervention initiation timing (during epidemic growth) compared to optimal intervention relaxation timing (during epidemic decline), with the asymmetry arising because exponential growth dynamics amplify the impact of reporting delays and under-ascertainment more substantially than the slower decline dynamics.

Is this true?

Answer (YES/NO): YES